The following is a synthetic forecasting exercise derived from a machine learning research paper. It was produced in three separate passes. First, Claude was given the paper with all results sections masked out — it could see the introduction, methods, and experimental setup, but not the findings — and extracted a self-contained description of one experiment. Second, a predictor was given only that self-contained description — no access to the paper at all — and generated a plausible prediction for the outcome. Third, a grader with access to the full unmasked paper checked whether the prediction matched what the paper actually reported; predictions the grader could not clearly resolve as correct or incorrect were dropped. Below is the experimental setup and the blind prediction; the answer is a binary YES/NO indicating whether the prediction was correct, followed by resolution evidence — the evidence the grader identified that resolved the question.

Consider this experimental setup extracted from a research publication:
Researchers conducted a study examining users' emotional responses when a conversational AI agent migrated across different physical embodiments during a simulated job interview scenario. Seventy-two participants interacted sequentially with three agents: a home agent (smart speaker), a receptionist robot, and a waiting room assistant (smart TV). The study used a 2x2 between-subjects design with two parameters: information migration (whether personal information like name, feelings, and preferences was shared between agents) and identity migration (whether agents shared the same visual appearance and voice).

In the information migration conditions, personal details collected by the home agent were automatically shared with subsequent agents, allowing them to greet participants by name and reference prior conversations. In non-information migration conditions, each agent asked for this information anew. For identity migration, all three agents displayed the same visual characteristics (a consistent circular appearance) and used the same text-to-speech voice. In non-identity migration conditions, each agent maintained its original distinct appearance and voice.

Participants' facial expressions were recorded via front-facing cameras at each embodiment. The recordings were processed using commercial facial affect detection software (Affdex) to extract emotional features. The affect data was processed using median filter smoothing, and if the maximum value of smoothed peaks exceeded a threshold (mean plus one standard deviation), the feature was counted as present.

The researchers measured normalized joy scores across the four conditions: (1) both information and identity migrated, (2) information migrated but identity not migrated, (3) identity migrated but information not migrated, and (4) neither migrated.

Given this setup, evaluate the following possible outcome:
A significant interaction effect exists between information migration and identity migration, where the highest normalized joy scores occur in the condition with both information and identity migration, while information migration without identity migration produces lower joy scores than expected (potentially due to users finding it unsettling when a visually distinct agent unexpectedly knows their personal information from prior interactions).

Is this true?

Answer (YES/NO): YES